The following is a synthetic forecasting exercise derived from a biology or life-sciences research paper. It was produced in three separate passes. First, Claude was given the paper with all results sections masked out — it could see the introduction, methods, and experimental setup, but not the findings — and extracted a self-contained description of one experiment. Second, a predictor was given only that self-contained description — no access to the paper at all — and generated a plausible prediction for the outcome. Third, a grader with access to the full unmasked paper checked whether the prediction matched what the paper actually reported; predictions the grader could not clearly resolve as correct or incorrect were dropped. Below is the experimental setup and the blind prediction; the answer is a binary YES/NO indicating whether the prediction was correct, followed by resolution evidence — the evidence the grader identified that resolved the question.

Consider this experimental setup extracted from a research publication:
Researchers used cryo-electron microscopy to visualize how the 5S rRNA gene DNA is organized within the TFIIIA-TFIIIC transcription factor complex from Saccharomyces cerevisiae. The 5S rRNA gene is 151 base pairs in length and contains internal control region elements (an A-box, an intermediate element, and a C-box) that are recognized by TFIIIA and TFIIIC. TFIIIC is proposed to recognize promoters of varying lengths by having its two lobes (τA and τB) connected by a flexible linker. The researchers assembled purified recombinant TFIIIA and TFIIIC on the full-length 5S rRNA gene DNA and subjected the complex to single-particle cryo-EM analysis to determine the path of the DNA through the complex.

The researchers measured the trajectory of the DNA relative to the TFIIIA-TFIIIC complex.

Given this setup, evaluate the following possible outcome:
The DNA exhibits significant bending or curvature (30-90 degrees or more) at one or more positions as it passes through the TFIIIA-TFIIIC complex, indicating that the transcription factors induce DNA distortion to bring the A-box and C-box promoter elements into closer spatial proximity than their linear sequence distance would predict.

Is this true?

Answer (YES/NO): YES